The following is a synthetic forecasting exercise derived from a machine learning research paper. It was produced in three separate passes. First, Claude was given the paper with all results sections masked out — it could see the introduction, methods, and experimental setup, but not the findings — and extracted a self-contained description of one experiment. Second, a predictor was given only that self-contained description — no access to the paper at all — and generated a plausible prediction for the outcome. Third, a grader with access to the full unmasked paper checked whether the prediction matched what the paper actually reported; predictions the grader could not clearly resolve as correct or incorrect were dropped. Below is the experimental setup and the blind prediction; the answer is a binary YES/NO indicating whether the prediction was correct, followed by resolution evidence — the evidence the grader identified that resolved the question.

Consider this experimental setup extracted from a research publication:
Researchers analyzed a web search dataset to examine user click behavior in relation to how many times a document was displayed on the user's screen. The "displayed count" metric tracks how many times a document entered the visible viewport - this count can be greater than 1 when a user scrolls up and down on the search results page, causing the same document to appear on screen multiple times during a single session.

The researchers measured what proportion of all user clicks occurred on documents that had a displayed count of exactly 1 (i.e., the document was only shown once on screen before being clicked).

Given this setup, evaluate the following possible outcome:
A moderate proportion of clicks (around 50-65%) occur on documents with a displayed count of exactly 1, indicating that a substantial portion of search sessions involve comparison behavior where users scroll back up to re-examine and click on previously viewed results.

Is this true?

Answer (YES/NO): NO